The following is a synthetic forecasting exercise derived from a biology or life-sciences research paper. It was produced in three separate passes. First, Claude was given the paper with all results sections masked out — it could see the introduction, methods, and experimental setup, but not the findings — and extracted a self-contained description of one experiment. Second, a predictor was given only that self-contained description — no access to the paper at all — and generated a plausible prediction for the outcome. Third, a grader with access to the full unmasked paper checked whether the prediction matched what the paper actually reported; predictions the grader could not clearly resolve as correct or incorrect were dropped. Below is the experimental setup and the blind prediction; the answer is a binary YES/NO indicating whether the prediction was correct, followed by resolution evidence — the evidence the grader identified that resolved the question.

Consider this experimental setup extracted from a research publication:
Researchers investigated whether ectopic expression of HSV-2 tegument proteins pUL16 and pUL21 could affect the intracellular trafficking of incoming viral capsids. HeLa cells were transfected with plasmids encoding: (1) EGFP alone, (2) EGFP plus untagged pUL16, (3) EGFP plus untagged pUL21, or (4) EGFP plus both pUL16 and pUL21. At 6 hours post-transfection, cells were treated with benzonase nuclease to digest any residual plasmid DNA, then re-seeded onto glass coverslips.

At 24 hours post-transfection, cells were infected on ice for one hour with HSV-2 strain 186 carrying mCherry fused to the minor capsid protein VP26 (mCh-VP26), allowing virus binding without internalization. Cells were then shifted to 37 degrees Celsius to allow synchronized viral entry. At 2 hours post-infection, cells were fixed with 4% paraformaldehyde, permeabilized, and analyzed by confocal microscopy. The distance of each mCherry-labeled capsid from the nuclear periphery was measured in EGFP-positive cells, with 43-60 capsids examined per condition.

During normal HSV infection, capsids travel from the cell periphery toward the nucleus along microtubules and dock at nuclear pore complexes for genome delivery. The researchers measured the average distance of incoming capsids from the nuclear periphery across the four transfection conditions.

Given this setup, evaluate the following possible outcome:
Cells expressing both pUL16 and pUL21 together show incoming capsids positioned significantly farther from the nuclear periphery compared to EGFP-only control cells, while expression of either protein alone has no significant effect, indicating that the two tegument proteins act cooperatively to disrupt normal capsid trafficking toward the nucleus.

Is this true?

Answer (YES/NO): YES